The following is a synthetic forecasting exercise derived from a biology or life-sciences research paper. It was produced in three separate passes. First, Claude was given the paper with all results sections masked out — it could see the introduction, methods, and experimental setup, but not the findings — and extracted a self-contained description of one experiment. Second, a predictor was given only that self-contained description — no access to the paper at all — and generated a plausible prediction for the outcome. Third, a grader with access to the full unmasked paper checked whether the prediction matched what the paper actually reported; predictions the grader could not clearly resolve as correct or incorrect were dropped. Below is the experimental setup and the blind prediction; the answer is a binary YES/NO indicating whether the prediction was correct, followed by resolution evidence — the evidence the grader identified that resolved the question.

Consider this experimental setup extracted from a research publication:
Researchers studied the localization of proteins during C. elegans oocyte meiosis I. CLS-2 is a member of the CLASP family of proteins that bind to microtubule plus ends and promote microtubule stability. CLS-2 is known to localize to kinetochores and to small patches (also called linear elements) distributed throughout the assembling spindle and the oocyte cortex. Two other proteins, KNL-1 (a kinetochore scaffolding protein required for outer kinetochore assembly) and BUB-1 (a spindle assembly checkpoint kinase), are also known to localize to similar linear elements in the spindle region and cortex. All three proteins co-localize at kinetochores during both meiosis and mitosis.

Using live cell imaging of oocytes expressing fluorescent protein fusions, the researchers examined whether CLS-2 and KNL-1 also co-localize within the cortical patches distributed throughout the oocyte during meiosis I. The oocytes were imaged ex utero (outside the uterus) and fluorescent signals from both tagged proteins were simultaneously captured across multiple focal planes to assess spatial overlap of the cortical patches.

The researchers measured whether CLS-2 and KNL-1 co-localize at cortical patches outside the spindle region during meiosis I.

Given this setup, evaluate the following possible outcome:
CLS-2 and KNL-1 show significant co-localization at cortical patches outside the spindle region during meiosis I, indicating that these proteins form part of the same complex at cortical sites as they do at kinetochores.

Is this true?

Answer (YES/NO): YES